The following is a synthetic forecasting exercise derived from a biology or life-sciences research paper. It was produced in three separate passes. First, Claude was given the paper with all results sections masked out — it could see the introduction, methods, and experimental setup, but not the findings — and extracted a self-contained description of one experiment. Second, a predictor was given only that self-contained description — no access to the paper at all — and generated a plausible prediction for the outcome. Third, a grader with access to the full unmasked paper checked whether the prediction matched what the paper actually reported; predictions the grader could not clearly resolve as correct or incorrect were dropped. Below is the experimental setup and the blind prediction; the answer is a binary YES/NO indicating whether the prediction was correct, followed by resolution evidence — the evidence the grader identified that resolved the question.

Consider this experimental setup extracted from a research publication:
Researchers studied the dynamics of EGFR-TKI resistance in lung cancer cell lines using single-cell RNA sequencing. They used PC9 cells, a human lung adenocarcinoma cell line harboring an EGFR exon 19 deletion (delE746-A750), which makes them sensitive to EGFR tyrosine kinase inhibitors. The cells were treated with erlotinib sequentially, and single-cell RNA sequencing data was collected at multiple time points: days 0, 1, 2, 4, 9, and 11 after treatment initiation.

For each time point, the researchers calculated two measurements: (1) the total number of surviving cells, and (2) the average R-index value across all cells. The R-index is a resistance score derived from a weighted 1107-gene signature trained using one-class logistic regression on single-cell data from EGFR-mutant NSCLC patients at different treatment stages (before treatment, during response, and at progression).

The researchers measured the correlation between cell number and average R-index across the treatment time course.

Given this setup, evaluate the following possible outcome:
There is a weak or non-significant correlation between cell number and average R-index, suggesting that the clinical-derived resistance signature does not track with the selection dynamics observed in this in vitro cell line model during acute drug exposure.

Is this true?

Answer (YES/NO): NO